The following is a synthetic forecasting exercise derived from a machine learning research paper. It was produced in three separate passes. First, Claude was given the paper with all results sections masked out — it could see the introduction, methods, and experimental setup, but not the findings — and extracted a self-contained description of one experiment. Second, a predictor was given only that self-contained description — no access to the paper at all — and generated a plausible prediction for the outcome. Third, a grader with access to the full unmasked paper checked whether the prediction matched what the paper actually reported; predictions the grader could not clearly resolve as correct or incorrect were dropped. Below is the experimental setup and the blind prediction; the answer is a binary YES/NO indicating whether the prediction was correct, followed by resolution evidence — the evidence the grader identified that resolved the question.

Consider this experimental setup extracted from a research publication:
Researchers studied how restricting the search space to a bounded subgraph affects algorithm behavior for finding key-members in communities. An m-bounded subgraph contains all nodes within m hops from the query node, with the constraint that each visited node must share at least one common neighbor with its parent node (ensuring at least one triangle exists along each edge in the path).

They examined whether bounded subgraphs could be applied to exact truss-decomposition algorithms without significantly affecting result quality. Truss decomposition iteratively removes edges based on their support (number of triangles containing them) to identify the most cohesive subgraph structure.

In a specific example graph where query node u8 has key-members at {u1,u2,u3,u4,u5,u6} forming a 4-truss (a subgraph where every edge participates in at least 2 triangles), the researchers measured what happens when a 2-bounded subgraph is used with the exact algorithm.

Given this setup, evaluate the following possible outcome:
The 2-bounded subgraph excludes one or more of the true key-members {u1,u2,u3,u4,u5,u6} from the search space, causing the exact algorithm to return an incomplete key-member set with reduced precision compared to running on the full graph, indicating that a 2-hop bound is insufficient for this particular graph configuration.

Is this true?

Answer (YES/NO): YES